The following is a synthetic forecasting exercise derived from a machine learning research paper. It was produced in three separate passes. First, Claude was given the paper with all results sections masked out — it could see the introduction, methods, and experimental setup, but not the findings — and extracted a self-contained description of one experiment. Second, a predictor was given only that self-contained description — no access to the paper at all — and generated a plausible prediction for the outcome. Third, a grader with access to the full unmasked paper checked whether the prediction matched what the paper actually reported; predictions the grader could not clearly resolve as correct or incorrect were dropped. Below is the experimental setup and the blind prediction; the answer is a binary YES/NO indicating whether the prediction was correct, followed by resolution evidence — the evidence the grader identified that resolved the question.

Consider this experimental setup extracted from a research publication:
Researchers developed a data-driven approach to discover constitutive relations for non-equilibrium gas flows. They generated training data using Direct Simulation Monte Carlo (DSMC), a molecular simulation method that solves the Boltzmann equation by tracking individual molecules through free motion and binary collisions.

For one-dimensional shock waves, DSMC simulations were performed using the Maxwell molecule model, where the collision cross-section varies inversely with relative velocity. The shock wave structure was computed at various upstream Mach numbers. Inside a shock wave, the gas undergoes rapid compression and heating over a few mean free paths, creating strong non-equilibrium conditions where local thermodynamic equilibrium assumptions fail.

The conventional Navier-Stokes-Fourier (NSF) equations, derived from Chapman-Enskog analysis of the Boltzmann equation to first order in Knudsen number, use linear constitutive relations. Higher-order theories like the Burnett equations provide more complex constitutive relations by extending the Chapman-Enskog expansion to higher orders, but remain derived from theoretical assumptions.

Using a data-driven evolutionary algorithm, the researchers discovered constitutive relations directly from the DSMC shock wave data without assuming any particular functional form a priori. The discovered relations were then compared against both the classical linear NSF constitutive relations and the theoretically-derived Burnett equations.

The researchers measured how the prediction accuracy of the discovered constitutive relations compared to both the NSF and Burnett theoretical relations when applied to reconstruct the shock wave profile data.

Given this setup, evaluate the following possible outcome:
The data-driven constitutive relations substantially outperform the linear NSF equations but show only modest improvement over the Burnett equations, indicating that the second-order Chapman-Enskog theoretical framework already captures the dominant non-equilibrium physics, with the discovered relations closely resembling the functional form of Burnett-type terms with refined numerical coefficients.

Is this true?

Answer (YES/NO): NO